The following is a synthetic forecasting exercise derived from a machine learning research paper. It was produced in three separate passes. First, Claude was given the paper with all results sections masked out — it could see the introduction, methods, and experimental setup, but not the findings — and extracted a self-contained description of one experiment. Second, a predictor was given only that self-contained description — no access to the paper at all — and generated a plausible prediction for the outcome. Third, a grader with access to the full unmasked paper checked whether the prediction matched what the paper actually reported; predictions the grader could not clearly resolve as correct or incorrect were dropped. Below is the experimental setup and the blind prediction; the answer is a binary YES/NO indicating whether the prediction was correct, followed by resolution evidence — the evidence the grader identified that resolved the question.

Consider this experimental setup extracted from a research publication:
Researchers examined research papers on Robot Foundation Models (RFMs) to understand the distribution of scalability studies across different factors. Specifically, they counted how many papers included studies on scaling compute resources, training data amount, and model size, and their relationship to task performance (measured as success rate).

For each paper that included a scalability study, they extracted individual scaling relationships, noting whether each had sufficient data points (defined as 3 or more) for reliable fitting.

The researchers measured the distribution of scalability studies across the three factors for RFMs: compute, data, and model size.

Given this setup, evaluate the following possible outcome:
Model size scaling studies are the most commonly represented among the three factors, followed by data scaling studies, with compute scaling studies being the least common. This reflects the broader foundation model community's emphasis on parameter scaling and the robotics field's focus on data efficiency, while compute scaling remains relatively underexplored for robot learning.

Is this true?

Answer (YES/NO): NO